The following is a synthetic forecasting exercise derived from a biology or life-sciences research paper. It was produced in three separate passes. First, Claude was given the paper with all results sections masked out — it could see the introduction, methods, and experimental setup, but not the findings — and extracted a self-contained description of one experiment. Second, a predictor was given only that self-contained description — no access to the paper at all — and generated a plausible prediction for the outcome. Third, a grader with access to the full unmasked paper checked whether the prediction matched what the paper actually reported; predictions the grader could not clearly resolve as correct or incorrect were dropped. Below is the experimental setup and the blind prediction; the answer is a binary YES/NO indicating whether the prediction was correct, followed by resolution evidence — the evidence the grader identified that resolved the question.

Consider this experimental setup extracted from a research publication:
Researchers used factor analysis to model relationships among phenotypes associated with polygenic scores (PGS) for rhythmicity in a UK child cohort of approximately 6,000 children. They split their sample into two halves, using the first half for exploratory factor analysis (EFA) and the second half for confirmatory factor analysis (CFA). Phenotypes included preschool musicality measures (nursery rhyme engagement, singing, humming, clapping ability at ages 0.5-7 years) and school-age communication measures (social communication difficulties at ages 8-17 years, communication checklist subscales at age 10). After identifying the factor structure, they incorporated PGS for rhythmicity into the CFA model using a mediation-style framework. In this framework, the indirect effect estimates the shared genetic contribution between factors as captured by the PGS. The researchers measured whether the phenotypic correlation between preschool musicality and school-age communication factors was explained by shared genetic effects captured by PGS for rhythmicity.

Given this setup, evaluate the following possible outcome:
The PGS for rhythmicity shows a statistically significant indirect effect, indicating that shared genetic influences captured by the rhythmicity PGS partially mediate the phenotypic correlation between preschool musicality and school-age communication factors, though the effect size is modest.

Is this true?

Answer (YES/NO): YES